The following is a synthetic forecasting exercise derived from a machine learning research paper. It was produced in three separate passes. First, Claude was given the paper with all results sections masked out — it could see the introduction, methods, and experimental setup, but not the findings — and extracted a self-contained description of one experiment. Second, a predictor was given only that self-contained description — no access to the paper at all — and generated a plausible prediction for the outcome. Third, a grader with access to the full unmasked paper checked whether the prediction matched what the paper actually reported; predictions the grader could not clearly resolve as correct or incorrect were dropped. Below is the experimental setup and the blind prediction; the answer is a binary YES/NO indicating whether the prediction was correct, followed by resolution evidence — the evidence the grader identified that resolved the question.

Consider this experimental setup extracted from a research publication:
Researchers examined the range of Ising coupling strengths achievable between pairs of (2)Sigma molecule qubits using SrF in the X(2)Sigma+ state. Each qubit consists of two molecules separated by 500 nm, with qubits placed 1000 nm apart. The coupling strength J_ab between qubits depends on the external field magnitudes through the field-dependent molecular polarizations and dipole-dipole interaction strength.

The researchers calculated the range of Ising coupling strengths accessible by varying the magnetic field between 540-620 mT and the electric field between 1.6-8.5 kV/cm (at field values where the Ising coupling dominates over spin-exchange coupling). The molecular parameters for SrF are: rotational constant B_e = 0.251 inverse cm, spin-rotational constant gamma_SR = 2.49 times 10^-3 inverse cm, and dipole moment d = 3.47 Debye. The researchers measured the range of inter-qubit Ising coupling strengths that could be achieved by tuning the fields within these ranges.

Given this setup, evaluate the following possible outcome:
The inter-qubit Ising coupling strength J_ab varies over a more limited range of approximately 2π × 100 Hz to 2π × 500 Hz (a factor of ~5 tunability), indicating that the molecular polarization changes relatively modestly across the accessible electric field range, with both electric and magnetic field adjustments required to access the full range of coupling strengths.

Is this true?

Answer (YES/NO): NO